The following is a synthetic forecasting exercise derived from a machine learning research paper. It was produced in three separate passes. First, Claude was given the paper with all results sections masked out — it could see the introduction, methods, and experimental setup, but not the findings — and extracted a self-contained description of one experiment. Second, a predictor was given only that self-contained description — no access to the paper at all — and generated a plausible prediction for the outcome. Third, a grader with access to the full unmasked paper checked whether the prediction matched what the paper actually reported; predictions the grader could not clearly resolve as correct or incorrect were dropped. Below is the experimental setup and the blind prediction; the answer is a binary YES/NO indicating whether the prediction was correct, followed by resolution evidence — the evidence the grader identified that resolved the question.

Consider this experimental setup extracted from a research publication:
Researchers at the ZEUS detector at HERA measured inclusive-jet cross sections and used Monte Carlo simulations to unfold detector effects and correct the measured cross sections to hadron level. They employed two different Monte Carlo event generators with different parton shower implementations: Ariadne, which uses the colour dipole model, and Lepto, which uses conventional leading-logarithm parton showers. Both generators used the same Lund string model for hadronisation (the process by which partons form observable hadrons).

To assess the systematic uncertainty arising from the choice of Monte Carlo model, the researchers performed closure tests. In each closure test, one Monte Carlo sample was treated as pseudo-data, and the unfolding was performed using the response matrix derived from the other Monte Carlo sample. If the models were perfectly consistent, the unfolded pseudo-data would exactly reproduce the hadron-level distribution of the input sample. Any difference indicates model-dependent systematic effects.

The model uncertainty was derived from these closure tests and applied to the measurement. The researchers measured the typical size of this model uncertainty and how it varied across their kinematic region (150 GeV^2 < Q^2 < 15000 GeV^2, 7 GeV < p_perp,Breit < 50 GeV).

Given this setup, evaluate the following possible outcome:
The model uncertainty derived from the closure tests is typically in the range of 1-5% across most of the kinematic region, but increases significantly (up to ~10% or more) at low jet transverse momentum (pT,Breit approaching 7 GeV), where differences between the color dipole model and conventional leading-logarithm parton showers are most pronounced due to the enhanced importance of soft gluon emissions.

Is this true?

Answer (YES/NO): NO